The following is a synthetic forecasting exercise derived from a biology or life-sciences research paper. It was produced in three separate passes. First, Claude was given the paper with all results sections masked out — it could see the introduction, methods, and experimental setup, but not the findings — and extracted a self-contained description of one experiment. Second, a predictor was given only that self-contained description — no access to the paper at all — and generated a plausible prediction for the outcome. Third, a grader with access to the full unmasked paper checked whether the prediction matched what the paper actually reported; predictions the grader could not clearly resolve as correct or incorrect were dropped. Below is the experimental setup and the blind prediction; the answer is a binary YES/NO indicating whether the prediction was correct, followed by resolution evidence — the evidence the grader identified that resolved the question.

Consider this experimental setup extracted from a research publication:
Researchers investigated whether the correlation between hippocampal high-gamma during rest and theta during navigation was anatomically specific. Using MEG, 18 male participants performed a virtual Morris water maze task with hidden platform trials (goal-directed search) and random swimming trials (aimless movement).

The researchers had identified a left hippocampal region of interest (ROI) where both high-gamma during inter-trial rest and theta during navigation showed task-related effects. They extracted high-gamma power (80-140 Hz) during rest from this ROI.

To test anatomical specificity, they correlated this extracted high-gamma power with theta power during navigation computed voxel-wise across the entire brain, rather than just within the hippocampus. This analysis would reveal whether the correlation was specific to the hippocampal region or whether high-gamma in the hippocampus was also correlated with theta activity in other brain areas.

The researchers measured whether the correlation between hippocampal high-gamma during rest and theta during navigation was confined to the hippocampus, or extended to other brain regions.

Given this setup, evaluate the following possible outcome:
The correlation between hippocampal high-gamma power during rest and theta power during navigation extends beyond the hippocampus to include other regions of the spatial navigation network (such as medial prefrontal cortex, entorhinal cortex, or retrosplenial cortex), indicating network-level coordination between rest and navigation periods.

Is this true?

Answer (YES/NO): NO